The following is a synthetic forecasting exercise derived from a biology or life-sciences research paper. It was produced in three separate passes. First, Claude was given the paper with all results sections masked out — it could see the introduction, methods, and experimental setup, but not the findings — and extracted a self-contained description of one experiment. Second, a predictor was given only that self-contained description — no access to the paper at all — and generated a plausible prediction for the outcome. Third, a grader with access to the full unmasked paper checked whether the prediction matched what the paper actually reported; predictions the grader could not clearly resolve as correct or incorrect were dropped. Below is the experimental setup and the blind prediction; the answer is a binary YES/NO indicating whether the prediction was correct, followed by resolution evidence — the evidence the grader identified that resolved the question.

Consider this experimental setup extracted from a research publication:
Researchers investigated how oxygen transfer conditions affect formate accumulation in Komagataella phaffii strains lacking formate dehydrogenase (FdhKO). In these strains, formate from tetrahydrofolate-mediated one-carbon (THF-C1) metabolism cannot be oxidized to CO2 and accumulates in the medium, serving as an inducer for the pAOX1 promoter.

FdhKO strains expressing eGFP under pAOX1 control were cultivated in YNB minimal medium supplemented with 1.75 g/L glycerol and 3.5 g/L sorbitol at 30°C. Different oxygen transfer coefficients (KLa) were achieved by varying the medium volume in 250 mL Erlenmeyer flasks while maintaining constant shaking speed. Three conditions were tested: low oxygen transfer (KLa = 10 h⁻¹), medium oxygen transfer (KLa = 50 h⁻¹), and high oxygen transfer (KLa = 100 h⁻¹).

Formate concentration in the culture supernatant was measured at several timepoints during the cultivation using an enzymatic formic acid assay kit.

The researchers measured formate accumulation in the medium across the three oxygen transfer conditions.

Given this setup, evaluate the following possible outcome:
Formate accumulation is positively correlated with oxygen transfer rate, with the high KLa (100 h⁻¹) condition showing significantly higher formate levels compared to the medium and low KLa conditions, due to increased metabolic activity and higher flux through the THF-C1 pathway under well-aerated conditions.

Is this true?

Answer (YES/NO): NO